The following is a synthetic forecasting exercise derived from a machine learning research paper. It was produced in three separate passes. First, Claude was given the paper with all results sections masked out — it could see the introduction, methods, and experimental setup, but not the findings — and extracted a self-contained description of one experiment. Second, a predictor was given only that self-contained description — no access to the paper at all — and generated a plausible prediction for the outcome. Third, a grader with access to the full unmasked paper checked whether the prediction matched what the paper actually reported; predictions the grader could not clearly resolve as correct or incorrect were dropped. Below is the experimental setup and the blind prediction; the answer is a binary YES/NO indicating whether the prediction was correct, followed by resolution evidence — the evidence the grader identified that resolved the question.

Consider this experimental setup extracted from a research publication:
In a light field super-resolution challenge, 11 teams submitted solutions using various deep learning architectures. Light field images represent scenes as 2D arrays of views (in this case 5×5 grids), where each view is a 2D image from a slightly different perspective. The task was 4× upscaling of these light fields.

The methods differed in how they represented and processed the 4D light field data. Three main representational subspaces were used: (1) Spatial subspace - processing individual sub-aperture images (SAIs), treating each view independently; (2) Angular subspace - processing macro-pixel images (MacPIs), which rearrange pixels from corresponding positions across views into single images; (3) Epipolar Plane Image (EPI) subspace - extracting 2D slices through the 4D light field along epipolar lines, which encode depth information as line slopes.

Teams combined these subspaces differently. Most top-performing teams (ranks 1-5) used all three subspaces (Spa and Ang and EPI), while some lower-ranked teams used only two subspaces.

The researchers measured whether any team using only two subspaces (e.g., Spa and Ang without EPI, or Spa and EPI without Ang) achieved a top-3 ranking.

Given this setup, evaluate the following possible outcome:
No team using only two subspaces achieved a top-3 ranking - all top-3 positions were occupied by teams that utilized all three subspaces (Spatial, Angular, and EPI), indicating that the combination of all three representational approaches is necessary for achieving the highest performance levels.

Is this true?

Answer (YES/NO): YES